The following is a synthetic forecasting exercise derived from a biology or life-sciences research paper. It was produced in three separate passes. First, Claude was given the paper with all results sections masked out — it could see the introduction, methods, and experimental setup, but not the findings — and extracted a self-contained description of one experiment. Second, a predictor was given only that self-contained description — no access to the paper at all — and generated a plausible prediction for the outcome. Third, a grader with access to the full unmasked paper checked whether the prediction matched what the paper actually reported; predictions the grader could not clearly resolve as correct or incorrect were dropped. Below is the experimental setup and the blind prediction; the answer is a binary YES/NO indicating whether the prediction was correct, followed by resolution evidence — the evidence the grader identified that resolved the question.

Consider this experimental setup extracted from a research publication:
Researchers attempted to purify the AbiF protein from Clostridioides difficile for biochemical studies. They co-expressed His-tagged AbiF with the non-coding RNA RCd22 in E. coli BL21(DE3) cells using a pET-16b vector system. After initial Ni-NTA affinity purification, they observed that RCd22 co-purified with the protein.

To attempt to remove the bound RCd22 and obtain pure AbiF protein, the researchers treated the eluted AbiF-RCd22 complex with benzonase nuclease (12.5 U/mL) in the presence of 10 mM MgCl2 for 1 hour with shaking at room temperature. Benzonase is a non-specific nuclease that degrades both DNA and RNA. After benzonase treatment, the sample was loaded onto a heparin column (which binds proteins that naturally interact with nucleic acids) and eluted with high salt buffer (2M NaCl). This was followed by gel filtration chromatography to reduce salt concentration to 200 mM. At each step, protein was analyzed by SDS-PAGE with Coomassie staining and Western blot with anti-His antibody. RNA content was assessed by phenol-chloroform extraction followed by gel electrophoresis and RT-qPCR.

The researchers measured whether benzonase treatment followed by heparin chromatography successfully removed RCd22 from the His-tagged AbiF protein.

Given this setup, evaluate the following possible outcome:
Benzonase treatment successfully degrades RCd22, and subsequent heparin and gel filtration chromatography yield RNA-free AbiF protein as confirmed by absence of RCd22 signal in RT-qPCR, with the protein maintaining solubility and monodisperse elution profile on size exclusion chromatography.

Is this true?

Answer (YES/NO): NO